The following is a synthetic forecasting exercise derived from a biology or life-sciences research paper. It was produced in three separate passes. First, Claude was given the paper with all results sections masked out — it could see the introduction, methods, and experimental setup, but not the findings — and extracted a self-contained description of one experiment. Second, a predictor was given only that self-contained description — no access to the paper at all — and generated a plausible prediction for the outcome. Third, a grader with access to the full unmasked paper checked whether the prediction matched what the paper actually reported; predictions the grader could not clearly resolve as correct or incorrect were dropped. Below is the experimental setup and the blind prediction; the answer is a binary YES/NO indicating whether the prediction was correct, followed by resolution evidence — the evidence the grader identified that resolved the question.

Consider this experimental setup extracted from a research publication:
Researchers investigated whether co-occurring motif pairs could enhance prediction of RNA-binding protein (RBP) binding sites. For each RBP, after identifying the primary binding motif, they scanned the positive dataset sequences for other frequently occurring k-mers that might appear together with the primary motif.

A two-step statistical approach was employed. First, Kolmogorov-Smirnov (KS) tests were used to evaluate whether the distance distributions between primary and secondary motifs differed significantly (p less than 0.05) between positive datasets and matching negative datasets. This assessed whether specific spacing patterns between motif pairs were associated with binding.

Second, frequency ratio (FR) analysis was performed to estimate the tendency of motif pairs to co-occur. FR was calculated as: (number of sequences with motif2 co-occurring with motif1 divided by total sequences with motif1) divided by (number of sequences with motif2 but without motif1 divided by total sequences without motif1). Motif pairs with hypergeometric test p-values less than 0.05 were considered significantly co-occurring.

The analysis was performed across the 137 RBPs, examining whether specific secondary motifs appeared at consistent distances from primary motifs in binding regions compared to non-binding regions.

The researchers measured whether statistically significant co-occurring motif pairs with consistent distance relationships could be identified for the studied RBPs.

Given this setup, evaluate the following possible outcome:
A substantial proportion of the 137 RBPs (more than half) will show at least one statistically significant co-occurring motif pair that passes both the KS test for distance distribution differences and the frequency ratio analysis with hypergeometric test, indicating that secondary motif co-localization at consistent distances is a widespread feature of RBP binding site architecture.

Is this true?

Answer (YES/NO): YES